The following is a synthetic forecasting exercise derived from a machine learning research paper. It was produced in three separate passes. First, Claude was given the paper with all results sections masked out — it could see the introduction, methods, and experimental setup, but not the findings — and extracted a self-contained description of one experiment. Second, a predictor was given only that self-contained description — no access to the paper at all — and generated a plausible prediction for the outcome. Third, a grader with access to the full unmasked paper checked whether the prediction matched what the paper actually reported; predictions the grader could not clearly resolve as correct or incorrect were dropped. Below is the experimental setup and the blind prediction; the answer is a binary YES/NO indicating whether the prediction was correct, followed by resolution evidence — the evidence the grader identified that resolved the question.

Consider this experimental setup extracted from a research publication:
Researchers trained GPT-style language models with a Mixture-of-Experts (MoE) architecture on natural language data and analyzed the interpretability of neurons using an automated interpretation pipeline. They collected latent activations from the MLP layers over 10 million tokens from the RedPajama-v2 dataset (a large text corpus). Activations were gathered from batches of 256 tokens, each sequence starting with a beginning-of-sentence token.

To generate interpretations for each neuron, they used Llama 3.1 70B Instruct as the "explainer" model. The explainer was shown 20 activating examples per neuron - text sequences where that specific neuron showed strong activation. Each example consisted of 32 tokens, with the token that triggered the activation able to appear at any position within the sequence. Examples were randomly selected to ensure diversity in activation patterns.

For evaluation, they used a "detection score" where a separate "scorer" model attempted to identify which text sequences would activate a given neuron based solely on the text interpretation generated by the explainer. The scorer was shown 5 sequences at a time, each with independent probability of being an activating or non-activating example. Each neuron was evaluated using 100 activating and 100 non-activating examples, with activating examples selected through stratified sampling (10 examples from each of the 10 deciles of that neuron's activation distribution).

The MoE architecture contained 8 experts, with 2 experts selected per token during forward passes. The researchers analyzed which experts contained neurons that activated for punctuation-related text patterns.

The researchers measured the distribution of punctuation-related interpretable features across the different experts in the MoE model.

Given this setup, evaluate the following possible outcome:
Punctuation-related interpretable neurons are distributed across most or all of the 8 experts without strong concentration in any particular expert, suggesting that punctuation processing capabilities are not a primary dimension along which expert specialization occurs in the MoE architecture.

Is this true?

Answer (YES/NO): YES